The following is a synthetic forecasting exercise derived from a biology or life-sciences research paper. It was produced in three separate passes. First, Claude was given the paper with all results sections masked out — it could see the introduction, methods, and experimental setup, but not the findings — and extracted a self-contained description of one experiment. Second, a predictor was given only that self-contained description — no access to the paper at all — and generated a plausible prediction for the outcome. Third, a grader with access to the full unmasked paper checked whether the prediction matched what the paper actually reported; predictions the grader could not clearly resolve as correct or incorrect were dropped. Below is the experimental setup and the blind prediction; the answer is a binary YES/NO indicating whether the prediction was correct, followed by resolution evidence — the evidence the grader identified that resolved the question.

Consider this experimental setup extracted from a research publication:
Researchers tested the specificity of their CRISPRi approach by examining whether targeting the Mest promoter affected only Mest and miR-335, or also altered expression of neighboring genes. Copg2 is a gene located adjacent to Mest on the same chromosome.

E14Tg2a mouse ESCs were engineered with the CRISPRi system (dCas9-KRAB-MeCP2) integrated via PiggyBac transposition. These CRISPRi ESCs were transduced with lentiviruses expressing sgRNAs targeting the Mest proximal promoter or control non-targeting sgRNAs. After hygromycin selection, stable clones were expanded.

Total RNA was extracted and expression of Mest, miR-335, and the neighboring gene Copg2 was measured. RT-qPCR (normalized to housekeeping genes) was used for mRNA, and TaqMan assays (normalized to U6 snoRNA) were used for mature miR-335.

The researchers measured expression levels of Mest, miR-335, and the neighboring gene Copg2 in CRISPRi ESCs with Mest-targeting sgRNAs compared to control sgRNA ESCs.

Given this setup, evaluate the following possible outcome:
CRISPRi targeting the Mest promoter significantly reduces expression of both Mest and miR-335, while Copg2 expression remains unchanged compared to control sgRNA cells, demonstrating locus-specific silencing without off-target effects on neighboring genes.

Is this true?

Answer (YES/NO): YES